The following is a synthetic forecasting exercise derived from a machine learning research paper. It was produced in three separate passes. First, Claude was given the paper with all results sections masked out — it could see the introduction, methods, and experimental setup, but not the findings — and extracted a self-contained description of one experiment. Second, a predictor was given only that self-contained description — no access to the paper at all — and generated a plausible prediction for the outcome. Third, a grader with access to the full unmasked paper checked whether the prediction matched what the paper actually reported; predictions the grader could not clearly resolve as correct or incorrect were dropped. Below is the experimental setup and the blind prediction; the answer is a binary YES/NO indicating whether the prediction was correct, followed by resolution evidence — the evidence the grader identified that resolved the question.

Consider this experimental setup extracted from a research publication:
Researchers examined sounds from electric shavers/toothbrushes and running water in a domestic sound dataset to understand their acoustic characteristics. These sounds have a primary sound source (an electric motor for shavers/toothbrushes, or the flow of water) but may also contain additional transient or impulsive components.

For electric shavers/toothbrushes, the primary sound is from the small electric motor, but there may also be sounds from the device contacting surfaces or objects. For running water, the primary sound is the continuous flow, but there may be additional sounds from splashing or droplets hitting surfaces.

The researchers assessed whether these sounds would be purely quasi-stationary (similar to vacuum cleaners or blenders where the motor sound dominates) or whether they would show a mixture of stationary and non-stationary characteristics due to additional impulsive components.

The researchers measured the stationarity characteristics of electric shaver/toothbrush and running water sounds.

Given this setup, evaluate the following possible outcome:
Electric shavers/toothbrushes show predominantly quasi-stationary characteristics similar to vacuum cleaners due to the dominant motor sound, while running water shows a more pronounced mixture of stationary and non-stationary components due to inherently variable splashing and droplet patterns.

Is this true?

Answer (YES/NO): NO